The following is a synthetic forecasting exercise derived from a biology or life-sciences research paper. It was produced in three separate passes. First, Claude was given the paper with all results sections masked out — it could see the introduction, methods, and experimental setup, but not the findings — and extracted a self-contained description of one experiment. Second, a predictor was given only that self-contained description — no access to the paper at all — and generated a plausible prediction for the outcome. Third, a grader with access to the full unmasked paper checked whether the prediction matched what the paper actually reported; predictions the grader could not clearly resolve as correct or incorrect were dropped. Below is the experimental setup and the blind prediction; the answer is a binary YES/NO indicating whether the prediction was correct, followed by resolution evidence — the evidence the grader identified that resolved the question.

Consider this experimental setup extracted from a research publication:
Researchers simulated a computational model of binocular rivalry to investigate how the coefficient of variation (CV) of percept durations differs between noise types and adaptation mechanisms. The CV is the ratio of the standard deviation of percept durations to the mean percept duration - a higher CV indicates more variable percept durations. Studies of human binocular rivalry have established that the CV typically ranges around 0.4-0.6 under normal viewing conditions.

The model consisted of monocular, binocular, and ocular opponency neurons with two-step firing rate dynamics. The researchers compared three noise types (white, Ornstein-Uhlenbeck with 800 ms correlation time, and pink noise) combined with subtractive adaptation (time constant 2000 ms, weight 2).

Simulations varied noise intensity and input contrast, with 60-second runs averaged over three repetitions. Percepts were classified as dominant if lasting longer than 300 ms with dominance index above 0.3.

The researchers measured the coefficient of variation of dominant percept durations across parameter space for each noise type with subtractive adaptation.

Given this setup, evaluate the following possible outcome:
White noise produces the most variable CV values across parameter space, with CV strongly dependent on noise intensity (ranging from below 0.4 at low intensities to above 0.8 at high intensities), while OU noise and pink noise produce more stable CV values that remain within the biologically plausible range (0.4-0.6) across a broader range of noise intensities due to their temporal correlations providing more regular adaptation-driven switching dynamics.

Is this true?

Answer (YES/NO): NO